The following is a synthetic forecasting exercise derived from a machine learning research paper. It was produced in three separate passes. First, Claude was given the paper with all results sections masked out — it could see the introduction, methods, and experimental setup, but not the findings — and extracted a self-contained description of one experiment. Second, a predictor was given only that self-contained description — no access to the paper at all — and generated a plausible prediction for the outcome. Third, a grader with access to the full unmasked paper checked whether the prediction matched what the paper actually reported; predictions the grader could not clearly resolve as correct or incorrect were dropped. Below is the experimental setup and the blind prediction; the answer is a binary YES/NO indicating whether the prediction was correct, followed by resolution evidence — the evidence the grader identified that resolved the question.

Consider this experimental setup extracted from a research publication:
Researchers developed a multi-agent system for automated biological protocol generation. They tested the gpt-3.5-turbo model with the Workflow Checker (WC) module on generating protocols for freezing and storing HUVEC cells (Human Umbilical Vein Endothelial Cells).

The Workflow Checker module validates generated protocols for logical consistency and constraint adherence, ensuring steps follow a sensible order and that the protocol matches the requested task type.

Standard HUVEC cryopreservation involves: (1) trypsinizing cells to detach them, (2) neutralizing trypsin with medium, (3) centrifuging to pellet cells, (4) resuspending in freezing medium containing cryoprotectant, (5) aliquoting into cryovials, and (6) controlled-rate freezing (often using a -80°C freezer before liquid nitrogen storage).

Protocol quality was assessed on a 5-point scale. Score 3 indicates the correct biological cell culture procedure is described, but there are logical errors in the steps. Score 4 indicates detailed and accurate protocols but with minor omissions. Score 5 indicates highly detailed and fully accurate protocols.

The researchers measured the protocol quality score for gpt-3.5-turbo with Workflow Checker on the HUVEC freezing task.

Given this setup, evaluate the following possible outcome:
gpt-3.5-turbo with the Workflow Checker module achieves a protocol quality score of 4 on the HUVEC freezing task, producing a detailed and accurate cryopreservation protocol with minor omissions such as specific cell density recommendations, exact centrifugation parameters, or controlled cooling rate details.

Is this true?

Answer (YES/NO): NO